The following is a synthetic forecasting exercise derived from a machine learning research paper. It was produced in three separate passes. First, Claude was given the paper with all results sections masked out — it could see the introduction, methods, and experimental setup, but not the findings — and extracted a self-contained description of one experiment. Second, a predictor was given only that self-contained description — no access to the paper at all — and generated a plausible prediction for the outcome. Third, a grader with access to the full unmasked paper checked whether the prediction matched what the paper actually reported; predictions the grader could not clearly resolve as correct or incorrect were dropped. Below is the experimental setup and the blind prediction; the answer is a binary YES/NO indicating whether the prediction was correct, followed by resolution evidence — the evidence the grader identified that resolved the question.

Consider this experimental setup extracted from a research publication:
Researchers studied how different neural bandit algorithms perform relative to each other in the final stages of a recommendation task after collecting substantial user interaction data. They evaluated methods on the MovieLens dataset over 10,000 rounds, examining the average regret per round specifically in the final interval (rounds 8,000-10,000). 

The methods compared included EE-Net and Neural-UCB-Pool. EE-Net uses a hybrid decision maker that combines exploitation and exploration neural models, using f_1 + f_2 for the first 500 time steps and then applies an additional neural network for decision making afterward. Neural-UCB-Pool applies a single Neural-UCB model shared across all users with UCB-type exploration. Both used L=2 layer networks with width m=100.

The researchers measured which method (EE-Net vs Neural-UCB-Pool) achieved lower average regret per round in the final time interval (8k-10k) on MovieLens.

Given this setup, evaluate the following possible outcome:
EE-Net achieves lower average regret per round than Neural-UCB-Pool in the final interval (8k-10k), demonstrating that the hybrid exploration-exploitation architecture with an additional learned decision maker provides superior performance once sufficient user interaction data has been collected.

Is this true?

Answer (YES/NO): NO